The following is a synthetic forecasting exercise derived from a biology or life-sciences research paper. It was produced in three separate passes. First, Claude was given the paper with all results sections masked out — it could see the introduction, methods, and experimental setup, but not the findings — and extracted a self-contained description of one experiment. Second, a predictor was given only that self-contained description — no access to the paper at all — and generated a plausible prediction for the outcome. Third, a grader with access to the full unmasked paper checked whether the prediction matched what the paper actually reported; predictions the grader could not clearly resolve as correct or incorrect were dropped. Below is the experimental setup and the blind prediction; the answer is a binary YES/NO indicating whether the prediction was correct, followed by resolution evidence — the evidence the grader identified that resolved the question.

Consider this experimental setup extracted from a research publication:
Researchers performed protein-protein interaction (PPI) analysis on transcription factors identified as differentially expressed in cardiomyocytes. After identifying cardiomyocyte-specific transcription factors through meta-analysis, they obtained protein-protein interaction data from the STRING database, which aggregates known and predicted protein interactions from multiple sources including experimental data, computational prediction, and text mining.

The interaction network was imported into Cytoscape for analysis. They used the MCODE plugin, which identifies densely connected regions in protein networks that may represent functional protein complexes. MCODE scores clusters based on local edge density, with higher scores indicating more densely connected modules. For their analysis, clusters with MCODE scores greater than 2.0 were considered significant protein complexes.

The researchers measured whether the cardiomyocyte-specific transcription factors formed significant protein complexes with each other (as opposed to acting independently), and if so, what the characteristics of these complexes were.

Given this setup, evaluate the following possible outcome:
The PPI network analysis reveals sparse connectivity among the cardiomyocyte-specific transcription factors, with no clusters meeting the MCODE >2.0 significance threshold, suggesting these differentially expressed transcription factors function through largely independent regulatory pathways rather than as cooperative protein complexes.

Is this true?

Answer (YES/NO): NO